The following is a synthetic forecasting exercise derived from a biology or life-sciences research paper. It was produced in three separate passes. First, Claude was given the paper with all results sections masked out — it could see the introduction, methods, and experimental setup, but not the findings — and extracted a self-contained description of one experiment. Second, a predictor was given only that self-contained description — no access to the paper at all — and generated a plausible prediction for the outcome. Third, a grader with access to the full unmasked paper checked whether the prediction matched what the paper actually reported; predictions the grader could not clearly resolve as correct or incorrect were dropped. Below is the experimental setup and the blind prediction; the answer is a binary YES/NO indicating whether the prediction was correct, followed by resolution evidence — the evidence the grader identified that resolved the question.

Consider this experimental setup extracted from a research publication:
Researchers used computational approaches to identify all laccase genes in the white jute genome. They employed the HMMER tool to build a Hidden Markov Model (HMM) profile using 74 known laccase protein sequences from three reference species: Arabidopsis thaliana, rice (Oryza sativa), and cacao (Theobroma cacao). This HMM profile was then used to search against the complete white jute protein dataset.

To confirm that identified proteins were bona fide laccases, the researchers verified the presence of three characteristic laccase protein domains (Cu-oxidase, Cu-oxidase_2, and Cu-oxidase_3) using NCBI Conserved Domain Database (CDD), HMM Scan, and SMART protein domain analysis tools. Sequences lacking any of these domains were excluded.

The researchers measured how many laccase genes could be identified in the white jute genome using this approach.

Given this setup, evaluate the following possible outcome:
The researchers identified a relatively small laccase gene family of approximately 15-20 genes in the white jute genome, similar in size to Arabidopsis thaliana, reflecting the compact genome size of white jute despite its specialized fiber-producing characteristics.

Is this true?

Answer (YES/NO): NO